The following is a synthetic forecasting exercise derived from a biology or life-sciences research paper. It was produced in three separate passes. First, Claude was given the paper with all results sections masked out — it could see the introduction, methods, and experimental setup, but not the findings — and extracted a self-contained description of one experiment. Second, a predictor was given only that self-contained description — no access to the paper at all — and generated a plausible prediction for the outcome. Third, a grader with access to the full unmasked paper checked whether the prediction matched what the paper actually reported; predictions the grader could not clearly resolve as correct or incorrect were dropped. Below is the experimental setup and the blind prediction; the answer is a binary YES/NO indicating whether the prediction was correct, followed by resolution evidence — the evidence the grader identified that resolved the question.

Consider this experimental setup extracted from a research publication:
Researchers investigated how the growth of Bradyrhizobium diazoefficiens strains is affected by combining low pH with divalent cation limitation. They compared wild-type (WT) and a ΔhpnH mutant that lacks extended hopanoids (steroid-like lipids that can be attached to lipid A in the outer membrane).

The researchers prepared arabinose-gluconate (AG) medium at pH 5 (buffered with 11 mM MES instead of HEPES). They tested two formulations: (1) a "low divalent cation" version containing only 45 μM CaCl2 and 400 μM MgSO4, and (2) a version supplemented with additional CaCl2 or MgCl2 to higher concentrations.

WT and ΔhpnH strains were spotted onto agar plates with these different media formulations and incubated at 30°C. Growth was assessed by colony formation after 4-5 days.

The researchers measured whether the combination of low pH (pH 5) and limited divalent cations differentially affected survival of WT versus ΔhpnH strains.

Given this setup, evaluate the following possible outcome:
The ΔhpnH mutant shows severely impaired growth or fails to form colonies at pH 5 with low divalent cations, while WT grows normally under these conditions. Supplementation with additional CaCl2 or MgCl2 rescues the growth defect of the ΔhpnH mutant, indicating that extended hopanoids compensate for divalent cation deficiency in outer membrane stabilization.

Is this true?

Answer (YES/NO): YES